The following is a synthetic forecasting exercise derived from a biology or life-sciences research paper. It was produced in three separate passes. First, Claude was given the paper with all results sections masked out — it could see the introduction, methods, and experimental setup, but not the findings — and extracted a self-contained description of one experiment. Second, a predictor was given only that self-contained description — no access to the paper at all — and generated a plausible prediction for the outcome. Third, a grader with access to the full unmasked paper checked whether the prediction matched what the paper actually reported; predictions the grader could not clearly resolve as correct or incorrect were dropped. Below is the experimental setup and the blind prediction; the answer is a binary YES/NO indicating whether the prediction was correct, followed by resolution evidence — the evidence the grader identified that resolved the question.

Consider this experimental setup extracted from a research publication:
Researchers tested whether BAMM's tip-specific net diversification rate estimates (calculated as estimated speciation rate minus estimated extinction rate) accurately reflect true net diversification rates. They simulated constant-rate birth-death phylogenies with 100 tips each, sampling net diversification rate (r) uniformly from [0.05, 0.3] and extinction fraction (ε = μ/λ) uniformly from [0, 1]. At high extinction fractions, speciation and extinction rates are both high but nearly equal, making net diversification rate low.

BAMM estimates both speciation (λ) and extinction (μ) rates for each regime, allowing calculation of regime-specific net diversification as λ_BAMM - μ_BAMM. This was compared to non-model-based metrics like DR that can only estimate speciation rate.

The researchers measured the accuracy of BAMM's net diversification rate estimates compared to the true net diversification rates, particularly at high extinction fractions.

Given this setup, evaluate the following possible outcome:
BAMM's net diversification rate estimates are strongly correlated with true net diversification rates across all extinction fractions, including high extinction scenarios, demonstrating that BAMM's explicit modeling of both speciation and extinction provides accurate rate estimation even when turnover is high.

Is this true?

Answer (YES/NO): NO